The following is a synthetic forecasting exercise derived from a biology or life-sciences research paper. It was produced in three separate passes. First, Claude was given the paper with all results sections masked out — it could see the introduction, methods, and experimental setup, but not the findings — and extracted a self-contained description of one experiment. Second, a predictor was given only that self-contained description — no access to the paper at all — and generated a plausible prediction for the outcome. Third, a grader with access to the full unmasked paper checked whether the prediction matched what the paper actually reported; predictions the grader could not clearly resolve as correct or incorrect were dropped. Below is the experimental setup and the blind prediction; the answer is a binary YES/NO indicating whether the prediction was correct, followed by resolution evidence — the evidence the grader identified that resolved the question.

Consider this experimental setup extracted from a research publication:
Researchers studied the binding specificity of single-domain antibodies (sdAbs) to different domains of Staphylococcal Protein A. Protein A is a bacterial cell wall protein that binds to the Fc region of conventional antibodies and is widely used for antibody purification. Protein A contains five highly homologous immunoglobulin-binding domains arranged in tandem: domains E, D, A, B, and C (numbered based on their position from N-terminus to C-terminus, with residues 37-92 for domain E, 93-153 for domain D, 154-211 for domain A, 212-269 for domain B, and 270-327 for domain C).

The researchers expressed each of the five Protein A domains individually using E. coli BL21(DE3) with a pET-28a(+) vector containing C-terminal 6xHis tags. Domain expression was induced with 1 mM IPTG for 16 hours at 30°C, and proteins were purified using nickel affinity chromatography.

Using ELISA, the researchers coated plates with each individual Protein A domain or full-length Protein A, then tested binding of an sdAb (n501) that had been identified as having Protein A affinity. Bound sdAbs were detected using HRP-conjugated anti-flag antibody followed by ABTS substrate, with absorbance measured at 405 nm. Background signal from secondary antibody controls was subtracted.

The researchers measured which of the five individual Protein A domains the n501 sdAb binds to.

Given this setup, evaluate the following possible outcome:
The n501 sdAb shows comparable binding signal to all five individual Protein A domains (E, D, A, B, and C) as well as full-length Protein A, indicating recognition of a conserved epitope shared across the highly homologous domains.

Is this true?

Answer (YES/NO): YES